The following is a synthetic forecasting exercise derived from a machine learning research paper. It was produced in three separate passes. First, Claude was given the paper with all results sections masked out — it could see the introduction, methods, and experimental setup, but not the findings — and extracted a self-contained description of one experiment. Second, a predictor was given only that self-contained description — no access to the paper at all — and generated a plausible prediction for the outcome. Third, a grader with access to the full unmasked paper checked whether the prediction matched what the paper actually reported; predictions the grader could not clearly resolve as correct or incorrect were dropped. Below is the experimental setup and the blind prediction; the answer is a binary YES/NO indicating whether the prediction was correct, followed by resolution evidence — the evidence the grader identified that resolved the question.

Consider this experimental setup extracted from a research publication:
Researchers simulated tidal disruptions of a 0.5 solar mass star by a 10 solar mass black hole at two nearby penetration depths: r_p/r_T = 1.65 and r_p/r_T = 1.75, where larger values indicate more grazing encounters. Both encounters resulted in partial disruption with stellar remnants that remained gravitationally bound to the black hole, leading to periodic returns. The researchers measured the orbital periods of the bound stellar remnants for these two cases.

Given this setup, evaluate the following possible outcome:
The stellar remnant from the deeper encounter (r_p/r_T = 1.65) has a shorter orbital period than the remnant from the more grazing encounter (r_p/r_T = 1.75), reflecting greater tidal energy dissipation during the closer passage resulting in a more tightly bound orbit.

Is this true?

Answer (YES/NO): NO